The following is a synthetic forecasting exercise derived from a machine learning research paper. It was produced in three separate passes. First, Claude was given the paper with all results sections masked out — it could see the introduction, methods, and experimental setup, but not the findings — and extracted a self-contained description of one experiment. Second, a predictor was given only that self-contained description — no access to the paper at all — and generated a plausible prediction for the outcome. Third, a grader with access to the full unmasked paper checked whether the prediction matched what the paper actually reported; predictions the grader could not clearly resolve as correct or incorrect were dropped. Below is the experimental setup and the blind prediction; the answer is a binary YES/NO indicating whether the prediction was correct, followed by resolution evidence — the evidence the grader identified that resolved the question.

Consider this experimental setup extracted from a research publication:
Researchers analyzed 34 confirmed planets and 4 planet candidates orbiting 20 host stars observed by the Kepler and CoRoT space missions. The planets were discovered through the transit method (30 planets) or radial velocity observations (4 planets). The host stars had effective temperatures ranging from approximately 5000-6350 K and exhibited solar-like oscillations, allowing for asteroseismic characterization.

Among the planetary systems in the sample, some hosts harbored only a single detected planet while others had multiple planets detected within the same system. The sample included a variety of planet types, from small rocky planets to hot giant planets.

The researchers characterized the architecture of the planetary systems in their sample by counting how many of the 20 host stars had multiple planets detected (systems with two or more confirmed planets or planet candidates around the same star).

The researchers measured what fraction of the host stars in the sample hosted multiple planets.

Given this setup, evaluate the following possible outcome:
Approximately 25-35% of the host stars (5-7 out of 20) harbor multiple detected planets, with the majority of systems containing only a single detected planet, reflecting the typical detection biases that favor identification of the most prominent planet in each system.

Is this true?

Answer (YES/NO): NO